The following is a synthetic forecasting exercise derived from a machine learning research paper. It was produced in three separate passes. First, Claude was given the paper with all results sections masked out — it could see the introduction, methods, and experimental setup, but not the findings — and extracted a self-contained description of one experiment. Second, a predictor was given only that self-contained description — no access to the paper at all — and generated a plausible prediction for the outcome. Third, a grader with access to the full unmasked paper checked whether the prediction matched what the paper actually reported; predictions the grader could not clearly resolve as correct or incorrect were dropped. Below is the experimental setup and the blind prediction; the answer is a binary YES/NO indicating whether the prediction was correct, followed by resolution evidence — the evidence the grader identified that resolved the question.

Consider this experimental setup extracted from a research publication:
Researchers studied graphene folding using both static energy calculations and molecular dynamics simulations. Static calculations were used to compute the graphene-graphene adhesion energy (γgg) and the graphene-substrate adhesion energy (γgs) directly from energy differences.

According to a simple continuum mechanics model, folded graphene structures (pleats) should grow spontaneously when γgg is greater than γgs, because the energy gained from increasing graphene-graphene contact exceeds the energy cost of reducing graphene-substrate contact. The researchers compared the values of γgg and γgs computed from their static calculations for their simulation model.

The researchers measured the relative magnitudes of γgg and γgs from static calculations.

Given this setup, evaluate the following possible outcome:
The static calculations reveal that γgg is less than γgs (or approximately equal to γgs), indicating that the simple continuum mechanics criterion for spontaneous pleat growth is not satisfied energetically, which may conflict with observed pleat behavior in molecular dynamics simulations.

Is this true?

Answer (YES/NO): NO